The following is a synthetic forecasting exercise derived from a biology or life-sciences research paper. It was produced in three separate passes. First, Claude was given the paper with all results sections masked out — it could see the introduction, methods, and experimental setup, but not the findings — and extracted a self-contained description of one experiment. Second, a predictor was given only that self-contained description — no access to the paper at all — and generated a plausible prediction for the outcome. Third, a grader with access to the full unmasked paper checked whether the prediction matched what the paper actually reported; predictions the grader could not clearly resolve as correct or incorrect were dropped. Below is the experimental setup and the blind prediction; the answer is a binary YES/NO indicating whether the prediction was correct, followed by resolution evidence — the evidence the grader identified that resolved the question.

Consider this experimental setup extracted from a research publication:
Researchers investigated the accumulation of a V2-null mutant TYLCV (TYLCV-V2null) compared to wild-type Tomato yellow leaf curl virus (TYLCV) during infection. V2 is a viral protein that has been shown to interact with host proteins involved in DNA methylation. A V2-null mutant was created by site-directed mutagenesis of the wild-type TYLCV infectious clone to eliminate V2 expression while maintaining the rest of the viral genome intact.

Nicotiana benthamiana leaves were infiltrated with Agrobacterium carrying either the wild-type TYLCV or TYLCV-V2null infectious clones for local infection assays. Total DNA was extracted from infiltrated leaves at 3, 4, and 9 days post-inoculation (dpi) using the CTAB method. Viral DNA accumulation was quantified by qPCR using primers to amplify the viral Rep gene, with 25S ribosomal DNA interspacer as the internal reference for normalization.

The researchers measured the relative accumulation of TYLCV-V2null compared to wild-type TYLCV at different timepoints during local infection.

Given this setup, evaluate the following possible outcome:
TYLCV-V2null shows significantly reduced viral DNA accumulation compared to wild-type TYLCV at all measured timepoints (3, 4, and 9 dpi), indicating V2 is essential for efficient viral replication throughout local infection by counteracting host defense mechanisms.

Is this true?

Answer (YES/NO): NO